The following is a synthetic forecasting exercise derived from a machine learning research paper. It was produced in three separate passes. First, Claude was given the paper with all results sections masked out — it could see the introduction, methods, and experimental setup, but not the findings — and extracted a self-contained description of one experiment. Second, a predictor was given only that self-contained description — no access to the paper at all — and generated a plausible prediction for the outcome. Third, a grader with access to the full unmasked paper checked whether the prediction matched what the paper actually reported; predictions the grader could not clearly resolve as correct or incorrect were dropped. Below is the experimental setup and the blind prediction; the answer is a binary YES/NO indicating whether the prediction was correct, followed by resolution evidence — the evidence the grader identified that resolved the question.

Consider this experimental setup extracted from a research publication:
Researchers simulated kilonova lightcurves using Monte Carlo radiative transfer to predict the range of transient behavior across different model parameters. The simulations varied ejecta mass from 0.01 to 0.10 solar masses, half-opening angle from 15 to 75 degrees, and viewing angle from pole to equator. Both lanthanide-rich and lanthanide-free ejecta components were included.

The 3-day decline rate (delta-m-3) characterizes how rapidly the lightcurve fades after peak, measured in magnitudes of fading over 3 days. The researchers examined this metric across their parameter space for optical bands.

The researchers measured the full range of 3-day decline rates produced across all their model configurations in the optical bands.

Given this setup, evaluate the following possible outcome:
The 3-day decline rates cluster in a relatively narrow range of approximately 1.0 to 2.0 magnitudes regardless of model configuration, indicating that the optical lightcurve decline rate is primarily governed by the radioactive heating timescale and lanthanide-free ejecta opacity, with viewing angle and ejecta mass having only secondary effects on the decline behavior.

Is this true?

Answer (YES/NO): NO